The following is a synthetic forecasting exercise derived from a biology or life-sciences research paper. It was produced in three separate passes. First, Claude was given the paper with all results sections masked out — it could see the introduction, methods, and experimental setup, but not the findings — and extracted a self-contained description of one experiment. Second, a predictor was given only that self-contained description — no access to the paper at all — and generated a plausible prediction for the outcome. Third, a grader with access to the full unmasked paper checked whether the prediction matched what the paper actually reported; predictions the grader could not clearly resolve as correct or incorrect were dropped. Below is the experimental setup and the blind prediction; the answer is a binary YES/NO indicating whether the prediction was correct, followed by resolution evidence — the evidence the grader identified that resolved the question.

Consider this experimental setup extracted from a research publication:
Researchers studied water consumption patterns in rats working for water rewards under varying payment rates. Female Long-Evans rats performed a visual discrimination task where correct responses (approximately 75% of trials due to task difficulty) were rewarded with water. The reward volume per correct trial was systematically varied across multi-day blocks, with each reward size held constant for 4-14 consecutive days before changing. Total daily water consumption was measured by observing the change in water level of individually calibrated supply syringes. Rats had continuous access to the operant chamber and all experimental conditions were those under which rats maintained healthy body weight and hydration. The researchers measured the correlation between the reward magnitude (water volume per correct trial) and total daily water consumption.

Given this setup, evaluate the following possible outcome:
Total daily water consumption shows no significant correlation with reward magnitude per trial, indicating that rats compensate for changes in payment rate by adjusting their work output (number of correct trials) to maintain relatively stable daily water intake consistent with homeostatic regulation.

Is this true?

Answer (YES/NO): NO